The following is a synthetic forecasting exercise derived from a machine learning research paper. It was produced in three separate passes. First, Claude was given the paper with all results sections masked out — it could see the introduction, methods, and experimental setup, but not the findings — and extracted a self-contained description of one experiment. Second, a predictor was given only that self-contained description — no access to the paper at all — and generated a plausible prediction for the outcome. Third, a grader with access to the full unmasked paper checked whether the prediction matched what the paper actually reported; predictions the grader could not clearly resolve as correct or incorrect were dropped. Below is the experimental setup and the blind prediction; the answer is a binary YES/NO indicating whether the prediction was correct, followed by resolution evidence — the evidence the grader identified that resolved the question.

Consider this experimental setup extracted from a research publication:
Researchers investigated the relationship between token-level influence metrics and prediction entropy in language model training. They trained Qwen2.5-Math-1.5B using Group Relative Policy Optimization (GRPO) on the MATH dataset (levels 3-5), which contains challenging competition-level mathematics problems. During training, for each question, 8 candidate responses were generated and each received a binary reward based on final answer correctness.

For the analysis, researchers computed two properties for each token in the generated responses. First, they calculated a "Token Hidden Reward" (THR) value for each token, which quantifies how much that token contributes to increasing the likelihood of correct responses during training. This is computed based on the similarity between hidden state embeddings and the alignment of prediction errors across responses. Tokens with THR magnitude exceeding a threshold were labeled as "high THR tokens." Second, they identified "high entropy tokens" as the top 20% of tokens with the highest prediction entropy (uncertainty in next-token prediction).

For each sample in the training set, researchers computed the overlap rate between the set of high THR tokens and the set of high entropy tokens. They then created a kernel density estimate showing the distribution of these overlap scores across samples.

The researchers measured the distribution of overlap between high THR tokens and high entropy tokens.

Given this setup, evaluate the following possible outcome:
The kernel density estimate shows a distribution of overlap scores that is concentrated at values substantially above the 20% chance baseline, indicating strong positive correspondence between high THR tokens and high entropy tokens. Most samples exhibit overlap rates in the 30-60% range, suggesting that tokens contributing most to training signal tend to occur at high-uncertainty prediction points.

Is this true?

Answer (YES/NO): NO